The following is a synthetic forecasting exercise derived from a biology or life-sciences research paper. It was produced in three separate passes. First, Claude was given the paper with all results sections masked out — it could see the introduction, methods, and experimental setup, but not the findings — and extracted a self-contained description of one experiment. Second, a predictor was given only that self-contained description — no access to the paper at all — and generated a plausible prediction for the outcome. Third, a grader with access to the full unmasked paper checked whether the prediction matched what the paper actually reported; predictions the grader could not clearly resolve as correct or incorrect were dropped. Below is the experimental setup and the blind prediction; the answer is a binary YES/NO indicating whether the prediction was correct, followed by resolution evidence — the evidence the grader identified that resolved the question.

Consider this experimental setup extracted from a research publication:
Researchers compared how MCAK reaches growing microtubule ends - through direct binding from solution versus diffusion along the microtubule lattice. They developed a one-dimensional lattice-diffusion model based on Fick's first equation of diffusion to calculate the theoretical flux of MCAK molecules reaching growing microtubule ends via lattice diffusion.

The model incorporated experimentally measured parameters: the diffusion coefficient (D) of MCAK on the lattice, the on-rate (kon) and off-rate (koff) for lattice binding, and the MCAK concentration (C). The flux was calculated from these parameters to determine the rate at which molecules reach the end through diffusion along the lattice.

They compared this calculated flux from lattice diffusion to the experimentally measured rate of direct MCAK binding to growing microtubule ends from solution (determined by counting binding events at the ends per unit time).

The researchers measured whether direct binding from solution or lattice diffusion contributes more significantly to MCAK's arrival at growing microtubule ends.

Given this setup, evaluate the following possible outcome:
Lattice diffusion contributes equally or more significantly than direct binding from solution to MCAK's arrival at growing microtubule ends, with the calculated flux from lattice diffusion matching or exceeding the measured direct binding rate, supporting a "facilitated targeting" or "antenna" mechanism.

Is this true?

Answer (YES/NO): NO